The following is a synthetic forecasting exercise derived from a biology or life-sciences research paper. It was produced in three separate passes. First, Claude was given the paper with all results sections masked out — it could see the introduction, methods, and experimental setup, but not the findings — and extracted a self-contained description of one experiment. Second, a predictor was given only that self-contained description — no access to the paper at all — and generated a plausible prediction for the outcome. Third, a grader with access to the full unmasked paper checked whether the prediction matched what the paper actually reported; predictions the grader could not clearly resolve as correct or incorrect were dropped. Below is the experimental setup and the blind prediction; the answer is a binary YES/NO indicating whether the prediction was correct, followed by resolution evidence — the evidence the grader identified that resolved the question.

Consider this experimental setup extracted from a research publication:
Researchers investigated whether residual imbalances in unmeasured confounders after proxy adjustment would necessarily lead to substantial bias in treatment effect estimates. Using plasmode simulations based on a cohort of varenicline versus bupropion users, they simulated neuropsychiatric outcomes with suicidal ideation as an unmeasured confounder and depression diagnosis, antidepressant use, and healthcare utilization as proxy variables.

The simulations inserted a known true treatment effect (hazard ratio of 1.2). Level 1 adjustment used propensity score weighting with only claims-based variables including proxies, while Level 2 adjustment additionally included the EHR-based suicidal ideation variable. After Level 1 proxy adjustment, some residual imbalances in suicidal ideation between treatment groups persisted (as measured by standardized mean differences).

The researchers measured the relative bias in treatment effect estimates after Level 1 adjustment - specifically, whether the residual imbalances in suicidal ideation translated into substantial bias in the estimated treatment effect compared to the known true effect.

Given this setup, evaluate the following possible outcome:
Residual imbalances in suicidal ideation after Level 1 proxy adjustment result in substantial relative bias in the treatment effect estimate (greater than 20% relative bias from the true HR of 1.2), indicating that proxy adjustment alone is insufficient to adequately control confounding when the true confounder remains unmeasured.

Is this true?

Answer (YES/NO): NO